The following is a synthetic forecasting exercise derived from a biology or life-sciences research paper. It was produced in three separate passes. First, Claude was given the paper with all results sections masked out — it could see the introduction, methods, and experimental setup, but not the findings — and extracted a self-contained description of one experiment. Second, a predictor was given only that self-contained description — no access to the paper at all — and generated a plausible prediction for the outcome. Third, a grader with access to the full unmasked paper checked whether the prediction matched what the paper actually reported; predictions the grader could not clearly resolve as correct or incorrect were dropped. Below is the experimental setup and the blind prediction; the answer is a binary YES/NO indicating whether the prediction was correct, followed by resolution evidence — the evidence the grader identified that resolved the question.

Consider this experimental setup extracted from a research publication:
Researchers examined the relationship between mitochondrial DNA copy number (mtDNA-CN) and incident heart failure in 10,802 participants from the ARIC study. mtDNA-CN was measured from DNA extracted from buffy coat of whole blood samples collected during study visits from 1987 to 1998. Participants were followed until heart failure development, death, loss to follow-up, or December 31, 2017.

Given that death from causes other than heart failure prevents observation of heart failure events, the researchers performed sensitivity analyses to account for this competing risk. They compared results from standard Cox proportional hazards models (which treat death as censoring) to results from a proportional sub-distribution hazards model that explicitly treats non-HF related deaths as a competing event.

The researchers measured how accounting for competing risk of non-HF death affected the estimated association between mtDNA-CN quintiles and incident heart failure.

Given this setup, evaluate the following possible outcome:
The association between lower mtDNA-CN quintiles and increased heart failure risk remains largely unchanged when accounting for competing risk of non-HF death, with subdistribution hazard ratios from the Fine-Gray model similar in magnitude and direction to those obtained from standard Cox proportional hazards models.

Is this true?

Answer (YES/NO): YES